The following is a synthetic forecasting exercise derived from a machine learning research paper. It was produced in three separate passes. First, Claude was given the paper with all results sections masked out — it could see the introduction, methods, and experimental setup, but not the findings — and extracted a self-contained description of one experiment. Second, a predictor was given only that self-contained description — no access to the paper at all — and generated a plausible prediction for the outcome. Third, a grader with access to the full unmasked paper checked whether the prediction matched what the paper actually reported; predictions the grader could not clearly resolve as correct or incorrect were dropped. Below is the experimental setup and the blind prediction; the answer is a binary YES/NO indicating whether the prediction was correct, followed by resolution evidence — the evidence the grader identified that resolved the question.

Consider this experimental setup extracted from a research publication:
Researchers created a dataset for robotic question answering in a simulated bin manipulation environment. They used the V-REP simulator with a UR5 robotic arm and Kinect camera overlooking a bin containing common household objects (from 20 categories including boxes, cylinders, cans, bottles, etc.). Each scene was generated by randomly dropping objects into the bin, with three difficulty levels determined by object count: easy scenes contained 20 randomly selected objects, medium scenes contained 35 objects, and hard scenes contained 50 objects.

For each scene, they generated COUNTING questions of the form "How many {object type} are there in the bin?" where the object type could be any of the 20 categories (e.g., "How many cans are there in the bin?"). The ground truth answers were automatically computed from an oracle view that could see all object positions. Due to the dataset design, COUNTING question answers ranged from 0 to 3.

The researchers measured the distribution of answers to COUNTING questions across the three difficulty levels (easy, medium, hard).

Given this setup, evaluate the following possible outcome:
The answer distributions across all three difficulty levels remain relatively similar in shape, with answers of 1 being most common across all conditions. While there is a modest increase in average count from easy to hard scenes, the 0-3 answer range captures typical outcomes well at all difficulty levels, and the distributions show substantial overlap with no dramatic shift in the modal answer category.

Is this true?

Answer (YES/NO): NO